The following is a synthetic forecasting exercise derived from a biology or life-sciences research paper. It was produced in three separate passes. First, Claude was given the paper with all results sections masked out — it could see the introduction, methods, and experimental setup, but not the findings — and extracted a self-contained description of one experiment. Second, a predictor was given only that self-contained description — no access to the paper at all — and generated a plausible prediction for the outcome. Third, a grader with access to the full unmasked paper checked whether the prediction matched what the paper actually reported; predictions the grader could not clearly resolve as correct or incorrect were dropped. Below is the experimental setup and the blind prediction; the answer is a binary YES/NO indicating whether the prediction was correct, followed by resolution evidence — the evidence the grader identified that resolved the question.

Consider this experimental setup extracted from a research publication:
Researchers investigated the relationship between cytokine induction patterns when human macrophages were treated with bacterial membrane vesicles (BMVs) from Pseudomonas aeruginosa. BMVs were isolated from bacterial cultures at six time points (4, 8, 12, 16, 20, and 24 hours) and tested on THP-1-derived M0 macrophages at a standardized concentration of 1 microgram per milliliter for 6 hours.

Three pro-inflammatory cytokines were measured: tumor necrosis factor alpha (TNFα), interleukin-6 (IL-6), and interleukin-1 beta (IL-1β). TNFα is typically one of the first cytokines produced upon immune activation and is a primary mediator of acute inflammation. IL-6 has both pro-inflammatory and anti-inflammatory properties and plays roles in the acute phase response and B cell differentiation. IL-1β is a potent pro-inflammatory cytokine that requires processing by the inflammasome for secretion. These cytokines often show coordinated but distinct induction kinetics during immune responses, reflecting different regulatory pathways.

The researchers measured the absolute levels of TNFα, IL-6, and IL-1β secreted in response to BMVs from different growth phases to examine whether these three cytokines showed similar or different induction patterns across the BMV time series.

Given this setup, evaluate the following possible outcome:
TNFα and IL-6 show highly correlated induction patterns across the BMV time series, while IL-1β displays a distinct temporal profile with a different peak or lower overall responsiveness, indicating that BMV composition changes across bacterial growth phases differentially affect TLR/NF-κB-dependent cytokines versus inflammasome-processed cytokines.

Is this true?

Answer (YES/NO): NO